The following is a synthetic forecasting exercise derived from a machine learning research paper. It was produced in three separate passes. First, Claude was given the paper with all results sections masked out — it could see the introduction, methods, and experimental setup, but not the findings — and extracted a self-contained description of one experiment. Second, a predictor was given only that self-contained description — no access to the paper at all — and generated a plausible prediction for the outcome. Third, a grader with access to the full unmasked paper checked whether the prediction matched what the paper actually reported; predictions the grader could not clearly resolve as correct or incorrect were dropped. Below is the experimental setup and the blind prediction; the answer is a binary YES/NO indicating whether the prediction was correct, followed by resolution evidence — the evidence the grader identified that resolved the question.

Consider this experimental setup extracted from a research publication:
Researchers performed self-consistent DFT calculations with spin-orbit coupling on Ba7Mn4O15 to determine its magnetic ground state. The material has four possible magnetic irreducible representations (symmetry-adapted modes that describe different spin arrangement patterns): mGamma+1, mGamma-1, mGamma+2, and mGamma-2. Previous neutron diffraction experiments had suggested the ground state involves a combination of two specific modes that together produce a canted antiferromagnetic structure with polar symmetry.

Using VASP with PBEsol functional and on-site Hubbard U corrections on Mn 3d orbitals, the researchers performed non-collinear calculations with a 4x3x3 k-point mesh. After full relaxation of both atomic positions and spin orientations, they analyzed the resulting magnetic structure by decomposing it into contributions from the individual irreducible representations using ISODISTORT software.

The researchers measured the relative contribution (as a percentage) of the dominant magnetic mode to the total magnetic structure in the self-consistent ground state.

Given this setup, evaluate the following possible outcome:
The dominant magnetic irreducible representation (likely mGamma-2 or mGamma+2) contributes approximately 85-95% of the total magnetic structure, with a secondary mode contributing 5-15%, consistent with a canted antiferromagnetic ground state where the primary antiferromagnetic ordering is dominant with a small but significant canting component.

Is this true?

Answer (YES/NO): NO